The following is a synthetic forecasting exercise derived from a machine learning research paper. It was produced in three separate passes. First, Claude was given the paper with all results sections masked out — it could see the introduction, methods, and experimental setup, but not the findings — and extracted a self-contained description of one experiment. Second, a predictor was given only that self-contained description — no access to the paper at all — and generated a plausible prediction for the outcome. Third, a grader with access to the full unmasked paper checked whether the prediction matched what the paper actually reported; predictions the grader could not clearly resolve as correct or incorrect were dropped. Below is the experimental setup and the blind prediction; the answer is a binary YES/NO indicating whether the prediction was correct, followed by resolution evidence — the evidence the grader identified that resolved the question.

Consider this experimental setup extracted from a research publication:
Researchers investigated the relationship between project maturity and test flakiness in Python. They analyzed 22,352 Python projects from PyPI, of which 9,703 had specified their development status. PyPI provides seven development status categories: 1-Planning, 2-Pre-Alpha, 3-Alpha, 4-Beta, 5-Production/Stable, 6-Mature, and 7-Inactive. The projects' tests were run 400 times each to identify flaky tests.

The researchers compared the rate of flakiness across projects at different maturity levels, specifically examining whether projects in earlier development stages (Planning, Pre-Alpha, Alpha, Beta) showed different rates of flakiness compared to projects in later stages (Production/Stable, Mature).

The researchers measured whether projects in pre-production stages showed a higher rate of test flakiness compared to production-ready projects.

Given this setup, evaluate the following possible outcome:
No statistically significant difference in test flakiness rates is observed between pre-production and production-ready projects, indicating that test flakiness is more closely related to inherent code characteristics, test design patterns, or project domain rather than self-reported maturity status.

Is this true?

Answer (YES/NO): NO